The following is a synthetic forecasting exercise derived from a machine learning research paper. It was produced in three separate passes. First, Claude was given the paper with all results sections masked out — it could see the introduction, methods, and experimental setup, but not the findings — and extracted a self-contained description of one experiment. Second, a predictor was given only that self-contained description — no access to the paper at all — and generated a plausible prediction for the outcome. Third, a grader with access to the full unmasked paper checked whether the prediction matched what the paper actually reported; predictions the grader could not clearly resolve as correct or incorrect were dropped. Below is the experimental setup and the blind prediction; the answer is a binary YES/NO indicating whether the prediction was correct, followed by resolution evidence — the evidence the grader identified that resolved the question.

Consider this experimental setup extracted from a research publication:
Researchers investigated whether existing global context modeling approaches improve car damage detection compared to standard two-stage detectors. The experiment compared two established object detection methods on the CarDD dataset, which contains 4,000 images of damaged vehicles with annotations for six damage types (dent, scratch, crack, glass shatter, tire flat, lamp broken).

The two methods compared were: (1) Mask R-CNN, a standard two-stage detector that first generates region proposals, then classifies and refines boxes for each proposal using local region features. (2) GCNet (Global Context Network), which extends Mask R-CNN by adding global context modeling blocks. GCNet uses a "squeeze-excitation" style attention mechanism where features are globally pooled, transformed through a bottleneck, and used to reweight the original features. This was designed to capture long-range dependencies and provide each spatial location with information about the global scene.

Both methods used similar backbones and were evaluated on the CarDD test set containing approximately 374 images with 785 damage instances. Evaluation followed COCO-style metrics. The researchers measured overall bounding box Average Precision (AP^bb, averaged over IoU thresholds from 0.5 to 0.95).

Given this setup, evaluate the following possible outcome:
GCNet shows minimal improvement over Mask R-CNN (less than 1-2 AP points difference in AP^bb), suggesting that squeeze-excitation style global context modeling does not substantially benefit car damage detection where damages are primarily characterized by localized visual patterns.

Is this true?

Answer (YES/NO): YES